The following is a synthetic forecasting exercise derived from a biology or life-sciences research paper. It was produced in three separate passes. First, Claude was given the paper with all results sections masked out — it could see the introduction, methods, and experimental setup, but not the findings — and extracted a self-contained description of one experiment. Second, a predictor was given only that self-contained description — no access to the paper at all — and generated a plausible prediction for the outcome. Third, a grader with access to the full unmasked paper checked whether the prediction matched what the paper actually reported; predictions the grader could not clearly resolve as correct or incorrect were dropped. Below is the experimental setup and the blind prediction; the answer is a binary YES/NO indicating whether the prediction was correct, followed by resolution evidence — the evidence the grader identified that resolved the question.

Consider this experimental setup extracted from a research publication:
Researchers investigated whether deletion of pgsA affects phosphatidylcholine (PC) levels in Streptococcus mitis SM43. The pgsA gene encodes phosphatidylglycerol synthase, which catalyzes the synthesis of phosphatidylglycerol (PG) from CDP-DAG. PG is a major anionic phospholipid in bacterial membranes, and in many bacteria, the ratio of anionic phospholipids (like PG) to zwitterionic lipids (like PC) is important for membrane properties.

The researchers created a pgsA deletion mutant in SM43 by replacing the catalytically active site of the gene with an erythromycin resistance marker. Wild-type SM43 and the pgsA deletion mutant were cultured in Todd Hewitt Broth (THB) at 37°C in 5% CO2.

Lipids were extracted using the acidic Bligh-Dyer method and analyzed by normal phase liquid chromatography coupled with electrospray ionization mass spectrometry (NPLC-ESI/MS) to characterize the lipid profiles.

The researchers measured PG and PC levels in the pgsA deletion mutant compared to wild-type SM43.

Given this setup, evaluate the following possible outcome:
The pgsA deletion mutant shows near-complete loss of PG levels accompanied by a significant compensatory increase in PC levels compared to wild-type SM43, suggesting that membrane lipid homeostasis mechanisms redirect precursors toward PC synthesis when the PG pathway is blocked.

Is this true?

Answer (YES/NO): NO